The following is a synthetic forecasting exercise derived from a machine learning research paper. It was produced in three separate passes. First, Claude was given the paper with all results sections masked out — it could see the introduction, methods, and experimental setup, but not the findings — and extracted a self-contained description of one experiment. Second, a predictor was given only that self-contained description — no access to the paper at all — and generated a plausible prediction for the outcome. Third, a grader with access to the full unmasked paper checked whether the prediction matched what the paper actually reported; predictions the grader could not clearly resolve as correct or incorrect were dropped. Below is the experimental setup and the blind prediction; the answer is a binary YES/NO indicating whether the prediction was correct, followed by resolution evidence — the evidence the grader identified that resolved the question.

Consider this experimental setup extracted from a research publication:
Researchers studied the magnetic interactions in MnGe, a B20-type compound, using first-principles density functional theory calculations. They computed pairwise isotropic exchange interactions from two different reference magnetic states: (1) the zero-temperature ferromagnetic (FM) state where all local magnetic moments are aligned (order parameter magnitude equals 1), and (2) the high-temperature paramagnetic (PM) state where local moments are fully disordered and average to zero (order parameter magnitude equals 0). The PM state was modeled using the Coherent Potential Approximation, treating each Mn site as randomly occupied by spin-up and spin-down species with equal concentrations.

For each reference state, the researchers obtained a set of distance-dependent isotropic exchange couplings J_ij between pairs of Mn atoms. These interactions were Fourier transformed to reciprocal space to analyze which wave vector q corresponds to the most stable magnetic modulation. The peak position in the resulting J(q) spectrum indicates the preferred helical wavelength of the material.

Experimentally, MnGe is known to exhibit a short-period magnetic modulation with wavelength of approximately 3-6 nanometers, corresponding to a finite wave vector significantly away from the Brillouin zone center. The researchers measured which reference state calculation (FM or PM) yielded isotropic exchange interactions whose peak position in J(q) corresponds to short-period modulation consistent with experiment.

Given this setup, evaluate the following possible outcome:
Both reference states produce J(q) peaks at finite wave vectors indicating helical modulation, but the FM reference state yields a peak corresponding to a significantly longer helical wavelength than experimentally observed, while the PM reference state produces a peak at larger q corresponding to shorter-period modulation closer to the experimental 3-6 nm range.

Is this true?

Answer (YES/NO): NO